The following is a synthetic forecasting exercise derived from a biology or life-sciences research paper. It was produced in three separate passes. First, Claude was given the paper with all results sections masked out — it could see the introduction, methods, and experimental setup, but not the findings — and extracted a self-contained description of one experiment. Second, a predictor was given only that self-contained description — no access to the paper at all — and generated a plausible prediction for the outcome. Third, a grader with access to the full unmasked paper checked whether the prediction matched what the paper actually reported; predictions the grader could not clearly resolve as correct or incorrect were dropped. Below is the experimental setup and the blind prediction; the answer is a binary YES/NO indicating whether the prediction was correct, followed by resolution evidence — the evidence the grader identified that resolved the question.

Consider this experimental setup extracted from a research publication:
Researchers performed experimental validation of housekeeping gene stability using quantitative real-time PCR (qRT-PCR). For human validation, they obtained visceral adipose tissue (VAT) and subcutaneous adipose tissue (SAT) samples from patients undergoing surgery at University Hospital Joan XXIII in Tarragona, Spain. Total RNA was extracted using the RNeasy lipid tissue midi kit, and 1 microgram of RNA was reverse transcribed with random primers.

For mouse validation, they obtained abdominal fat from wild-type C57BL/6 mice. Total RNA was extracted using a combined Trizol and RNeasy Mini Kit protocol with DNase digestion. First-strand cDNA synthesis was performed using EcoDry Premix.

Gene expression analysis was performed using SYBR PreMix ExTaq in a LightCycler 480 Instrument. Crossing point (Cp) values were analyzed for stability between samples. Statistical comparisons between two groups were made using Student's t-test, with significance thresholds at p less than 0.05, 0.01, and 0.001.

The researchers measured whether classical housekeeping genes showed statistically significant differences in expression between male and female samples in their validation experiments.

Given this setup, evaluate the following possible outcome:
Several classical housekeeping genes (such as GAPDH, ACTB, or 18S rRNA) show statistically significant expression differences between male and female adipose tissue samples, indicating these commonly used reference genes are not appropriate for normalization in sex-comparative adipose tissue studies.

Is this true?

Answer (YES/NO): NO